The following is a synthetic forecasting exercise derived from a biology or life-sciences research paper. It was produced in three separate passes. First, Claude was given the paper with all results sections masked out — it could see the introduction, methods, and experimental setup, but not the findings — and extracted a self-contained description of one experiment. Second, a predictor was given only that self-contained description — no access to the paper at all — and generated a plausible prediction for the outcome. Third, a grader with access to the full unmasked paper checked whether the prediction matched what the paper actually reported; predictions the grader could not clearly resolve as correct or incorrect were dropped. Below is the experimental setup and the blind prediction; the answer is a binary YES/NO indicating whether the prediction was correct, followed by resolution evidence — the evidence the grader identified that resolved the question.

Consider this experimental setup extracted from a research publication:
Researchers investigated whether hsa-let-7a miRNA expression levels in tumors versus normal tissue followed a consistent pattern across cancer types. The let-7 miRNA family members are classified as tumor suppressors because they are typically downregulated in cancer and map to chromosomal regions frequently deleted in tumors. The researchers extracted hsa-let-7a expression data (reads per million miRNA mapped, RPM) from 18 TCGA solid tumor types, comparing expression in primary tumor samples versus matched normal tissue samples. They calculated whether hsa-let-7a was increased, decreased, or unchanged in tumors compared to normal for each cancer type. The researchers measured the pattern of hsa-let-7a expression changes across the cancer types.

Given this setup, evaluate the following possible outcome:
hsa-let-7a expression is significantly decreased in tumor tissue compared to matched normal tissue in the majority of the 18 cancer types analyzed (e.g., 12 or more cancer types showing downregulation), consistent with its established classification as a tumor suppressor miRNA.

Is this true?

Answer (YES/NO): NO